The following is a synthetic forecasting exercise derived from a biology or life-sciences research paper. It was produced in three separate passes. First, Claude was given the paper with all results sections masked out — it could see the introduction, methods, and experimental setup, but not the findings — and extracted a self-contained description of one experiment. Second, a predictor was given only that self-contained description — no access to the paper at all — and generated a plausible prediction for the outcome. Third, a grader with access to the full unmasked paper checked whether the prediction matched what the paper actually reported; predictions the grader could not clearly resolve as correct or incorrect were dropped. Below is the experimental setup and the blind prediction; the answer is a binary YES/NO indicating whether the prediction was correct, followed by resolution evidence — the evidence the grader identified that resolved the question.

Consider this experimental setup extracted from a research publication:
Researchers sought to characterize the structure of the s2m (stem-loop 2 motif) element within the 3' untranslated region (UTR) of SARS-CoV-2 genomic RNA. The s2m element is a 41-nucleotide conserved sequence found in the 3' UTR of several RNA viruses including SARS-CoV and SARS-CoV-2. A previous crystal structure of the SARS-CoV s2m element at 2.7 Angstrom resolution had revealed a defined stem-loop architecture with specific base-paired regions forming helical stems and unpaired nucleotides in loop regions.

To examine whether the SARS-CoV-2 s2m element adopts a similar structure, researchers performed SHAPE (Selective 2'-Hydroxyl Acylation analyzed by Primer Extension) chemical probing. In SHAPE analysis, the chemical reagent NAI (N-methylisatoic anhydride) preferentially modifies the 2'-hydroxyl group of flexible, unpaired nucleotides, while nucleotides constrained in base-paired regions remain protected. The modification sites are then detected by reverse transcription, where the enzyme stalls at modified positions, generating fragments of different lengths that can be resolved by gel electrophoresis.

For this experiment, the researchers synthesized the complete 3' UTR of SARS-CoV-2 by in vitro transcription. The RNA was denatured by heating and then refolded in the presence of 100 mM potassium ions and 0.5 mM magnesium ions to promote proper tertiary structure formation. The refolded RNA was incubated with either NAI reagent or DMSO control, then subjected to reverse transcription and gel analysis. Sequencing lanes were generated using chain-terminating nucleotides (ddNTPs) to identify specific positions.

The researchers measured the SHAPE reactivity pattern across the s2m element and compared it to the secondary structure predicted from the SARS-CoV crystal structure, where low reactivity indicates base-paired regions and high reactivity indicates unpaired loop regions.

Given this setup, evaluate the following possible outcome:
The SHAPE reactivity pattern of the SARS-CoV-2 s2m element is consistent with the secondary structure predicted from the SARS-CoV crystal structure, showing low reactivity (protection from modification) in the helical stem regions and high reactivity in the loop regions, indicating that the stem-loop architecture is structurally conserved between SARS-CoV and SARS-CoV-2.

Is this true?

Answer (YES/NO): YES